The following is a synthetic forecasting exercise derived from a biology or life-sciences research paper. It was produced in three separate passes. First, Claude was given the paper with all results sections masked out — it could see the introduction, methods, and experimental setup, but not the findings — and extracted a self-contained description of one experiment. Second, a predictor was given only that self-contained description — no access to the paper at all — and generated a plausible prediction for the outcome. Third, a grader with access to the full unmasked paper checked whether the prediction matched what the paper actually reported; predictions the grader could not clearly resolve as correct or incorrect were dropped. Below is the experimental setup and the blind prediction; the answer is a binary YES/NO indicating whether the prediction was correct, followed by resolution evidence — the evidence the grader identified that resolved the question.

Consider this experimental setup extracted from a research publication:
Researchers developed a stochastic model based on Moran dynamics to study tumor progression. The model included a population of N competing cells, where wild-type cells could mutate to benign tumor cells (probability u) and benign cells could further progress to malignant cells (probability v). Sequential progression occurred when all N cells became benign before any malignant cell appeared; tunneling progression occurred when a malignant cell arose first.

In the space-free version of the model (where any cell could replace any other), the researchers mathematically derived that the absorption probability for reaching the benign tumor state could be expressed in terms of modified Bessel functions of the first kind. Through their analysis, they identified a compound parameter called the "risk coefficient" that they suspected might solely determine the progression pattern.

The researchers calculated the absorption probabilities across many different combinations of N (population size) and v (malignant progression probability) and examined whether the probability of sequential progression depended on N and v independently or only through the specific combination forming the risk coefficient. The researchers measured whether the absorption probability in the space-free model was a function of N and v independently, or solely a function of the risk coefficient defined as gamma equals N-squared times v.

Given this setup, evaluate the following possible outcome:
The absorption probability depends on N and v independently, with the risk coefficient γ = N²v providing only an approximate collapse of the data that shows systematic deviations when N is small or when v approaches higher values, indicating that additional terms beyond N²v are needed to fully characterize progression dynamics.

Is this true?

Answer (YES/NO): NO